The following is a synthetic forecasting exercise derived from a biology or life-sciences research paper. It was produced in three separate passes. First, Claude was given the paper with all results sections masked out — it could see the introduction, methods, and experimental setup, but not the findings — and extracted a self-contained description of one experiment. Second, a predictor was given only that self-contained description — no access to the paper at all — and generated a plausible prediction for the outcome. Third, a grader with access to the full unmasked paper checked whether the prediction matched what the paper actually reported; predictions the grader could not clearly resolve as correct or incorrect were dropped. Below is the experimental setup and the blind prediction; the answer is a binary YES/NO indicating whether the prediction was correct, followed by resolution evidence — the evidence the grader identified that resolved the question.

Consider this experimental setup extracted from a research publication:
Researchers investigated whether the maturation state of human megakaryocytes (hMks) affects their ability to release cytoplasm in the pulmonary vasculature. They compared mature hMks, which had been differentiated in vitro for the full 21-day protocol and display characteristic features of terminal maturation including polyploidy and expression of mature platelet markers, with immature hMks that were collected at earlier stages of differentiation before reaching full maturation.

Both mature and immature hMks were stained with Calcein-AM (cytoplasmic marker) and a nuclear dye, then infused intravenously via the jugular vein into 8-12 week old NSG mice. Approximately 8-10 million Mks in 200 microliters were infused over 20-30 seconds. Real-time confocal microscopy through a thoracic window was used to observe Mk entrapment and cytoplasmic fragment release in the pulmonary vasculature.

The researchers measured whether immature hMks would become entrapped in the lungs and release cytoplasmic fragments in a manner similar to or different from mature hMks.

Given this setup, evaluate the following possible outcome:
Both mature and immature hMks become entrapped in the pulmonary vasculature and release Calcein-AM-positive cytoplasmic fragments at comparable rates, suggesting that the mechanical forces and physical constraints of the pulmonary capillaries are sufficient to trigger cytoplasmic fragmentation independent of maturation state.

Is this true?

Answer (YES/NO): NO